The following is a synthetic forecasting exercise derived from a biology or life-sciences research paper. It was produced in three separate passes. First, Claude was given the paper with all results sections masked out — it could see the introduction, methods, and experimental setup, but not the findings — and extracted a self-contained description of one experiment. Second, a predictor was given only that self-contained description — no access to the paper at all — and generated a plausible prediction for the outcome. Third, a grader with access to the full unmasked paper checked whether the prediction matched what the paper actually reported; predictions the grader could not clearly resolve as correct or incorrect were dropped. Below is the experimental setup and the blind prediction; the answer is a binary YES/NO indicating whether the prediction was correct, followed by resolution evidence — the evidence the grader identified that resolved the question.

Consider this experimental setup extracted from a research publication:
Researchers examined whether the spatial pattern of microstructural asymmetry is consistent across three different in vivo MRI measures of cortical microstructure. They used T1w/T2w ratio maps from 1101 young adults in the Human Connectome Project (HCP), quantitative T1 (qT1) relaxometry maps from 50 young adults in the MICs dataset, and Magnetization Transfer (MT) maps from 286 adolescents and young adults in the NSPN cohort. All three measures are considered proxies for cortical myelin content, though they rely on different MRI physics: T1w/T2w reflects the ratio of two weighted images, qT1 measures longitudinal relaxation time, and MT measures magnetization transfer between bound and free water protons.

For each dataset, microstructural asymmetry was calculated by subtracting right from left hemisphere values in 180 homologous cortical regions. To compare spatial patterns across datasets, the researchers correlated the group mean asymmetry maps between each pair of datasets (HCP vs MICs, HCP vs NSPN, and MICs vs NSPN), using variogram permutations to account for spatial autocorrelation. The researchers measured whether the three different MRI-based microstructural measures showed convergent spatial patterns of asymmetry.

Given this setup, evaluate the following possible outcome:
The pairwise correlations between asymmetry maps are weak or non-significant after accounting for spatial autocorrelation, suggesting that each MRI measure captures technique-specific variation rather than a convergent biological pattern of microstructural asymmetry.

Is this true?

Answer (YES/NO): NO